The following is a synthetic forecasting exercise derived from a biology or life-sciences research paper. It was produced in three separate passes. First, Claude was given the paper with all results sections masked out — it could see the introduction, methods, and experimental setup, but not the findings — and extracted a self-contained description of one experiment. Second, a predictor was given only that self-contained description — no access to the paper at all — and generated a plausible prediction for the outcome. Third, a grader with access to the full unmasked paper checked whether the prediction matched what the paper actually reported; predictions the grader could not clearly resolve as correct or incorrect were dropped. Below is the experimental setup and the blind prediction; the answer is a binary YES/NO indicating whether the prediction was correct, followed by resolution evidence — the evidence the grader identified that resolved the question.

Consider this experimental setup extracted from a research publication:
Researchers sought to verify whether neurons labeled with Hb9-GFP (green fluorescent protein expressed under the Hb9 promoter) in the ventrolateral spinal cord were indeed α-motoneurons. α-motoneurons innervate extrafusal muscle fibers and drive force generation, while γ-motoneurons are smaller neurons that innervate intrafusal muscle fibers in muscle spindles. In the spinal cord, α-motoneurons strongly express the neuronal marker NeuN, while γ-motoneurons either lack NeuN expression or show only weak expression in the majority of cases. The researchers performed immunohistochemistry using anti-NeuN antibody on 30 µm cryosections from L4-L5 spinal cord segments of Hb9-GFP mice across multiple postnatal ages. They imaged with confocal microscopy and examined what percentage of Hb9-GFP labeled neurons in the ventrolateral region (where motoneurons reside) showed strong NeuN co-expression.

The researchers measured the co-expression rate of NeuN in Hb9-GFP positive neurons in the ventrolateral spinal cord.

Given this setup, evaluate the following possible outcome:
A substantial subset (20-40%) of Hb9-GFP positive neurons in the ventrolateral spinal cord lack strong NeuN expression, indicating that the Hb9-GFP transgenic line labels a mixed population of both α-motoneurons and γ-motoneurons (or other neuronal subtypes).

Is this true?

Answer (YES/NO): NO